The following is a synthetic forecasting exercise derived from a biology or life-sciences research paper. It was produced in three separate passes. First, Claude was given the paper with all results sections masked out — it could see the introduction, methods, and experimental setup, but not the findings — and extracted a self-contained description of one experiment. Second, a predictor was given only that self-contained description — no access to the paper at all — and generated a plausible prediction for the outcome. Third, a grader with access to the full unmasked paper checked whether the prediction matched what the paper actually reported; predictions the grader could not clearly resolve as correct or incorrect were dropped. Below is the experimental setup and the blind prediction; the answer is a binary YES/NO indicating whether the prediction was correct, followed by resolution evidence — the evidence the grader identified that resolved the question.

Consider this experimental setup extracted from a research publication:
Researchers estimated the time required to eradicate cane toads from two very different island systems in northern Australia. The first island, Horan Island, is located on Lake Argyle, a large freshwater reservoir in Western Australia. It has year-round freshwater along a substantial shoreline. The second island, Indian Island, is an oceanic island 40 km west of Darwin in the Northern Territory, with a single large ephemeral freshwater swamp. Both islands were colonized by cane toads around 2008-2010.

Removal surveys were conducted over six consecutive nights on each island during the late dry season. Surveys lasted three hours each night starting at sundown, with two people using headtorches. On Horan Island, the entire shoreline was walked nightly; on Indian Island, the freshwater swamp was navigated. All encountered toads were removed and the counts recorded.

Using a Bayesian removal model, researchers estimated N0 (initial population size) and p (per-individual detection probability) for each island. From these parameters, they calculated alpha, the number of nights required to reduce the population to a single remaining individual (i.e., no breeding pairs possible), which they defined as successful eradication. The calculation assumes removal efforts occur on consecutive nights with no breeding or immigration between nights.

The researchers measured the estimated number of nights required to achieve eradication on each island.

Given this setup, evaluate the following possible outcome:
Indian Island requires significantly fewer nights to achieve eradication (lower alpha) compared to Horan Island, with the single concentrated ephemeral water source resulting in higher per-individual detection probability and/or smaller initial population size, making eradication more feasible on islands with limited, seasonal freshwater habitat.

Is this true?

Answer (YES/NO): YES